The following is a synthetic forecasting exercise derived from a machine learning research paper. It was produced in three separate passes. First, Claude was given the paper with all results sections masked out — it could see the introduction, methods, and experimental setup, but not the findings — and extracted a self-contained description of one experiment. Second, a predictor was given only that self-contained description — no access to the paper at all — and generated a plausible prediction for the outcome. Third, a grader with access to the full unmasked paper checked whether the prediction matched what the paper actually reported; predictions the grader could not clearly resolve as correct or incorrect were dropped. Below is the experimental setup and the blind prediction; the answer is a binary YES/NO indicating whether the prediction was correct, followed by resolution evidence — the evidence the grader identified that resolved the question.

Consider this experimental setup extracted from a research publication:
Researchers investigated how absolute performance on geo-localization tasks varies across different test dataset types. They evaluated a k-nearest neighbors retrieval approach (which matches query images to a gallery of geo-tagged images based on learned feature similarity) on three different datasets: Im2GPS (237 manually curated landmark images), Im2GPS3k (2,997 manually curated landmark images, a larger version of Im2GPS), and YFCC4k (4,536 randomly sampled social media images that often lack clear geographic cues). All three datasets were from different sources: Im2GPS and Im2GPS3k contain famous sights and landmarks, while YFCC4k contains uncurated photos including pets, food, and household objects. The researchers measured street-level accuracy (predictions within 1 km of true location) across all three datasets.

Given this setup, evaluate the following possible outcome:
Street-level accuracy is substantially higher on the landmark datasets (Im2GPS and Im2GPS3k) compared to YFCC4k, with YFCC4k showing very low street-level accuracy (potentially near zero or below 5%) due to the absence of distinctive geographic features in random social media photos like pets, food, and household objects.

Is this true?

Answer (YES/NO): YES